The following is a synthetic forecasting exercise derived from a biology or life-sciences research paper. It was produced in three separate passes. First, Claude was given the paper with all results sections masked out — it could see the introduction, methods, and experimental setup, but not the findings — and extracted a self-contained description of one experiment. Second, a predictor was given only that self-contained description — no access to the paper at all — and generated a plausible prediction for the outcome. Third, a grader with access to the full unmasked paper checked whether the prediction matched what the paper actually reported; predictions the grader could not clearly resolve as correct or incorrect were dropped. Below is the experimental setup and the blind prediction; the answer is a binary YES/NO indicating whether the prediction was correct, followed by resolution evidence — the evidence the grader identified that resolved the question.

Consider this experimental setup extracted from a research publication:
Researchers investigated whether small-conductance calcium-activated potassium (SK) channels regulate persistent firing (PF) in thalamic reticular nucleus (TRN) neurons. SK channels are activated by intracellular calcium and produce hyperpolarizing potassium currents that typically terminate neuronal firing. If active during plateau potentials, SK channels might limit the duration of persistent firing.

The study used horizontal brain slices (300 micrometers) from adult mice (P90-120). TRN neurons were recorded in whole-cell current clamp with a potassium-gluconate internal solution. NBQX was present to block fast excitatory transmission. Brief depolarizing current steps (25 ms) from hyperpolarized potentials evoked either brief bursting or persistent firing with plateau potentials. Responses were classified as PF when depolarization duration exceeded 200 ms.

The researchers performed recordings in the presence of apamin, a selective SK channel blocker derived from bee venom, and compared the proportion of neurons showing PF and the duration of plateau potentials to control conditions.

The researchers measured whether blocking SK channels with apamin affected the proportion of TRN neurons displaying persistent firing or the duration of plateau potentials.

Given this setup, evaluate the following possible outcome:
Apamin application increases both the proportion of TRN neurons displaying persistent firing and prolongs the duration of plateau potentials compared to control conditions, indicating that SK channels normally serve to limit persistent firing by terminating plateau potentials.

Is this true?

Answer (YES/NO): YES